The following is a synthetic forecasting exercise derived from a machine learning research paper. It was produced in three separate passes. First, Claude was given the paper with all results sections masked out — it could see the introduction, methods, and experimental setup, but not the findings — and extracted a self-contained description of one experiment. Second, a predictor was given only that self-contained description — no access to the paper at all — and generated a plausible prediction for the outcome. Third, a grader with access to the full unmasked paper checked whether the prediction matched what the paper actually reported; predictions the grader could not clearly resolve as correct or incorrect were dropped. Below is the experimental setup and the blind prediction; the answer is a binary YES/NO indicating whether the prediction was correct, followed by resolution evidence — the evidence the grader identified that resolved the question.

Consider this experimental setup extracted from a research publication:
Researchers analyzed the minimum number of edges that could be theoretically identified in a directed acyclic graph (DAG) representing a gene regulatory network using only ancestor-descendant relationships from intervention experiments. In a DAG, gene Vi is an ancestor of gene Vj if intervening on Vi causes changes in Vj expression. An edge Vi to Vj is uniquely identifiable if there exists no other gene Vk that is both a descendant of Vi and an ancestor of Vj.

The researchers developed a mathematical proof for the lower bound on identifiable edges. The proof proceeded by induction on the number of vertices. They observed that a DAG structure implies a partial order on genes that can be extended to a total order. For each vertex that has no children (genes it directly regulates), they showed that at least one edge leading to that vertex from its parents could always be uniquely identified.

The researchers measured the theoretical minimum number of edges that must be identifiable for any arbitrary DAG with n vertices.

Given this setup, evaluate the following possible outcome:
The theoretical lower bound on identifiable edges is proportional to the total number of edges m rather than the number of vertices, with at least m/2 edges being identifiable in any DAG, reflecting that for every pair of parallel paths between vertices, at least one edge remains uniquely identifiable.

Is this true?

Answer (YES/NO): NO